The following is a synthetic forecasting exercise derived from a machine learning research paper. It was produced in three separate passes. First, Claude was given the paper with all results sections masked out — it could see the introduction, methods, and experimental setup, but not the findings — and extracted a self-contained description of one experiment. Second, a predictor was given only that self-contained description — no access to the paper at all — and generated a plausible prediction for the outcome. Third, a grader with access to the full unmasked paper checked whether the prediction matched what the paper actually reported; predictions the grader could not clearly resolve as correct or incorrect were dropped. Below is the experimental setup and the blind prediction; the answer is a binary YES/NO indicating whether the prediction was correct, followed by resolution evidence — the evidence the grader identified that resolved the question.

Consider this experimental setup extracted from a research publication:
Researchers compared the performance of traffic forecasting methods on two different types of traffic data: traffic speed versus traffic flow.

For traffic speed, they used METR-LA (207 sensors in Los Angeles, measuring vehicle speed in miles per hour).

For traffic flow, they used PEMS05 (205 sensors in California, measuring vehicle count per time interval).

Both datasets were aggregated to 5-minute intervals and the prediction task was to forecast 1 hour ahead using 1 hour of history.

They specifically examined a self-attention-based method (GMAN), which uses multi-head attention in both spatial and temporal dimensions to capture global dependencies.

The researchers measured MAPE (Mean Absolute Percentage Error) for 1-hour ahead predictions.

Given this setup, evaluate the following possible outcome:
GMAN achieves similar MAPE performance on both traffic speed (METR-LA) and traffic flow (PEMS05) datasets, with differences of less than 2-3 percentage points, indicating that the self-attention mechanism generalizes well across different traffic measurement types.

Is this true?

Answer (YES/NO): NO